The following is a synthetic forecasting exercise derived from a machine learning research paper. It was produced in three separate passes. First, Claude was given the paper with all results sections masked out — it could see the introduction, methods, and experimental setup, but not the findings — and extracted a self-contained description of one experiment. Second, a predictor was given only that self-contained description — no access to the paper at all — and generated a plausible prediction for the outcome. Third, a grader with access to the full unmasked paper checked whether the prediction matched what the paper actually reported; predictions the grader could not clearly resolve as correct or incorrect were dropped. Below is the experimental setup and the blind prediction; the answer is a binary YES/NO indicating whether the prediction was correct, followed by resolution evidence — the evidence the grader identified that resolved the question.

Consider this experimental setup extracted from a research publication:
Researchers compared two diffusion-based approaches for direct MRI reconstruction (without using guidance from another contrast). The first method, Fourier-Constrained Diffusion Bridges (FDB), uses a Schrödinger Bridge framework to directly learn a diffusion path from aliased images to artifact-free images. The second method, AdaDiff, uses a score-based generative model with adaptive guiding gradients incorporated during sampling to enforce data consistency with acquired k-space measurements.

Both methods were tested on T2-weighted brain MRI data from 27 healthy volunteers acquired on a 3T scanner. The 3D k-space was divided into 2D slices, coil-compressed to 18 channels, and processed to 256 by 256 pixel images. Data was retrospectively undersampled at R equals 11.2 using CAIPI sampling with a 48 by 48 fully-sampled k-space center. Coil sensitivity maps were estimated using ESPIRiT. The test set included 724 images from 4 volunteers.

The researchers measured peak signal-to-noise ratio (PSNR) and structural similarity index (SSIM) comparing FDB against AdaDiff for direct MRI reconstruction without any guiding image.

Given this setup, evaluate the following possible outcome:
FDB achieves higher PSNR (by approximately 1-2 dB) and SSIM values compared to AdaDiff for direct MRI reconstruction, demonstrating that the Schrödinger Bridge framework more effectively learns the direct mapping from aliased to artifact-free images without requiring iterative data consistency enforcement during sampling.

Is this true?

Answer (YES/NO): NO